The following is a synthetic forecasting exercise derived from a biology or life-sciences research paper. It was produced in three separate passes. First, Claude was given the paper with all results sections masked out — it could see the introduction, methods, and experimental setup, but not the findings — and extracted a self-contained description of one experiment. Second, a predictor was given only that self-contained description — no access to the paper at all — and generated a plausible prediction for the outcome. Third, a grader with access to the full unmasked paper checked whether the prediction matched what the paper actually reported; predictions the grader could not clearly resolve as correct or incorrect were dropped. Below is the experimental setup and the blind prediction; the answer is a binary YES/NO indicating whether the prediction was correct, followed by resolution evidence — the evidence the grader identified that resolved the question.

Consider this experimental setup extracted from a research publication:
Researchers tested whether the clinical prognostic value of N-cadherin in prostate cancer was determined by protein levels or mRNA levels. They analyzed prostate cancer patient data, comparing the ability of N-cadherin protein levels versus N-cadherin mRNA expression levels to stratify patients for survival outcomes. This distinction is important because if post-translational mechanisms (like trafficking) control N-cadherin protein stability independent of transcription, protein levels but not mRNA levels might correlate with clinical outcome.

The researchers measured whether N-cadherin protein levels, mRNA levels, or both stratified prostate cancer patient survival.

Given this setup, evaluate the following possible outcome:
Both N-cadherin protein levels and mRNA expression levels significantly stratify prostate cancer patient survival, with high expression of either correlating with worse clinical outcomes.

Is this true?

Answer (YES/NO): NO